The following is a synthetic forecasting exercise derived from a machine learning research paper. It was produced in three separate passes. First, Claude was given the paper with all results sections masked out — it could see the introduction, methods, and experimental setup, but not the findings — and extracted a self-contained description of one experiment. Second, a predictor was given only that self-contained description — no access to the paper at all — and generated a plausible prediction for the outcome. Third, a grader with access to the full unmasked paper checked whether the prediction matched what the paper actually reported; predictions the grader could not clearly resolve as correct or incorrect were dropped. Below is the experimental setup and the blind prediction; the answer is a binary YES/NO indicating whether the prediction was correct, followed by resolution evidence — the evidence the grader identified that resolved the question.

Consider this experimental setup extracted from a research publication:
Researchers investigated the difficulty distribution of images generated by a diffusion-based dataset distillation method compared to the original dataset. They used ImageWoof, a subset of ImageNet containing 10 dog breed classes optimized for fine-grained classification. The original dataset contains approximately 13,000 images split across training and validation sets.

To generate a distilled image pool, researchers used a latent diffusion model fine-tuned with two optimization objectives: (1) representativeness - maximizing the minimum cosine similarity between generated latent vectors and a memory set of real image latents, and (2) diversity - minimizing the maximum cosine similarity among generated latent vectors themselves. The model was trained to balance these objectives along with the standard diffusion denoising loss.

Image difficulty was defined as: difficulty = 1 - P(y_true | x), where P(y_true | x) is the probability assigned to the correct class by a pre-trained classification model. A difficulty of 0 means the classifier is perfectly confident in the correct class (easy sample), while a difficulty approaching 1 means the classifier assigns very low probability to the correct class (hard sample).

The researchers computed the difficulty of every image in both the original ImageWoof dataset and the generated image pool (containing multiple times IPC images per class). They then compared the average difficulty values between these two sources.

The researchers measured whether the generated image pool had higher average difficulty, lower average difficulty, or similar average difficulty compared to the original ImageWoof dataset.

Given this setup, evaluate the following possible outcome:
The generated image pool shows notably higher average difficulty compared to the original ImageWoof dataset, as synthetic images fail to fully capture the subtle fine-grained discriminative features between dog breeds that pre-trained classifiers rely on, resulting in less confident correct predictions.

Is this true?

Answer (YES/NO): NO